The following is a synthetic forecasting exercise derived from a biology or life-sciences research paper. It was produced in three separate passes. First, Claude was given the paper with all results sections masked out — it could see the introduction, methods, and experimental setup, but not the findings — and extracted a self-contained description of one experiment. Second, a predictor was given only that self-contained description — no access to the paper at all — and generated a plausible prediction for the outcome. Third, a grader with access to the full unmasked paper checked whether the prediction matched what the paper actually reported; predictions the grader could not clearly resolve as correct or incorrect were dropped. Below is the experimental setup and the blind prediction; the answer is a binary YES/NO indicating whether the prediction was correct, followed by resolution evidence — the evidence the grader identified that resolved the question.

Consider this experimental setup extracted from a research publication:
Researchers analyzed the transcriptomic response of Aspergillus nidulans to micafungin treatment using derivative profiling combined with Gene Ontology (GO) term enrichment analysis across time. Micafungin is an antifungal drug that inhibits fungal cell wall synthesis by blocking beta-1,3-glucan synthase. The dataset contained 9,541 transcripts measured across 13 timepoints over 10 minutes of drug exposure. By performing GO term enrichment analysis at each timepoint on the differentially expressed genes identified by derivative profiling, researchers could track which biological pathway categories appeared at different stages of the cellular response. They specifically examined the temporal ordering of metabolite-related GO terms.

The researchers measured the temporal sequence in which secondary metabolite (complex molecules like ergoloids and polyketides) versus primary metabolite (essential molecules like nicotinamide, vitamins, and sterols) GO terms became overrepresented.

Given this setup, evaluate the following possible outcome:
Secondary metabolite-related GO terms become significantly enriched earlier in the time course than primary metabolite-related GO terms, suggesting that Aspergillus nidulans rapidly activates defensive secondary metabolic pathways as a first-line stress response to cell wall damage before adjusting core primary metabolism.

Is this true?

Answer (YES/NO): YES